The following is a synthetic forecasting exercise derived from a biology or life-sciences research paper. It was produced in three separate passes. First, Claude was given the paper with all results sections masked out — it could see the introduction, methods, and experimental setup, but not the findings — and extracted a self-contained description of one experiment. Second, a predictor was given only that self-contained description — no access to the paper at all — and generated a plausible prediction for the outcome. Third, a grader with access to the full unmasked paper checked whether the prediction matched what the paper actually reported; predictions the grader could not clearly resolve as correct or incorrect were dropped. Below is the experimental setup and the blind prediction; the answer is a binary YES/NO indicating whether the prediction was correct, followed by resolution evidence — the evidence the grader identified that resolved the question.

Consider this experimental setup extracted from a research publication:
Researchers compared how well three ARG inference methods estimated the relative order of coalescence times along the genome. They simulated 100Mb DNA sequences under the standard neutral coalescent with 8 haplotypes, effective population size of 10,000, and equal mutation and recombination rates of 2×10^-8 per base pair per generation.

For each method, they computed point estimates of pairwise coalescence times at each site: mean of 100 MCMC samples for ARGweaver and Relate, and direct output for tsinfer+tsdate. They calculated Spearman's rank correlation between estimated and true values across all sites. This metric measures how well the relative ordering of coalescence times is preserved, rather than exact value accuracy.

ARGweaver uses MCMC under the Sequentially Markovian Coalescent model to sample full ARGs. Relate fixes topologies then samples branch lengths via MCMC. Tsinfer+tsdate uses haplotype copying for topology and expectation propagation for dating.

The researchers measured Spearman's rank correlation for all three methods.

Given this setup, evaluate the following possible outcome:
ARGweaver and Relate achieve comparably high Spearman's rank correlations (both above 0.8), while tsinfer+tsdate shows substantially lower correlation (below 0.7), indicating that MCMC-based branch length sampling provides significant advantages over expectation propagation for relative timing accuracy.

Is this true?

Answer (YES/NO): NO